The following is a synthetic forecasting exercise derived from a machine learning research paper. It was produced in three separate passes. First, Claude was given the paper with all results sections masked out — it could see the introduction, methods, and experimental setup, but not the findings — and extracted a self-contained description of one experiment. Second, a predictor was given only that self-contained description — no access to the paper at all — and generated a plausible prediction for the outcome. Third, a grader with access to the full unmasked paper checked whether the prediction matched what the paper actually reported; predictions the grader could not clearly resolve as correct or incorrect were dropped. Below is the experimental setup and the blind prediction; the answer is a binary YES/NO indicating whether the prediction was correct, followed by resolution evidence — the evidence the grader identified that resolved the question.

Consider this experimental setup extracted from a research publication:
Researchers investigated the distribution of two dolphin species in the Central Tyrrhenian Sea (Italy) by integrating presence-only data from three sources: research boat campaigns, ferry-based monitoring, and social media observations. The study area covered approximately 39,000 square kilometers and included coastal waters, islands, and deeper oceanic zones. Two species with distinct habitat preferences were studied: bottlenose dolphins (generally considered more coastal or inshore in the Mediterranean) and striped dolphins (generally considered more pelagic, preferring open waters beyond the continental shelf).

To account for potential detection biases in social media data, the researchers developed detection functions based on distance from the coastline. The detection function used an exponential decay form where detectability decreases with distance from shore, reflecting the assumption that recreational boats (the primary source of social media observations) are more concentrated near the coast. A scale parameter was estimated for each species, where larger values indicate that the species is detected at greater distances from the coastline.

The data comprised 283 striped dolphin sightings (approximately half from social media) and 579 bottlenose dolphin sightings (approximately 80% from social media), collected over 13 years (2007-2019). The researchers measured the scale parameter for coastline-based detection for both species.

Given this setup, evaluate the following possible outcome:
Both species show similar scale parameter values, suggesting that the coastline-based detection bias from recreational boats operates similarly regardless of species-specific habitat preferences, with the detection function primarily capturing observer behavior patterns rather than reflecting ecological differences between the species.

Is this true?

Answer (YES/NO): NO